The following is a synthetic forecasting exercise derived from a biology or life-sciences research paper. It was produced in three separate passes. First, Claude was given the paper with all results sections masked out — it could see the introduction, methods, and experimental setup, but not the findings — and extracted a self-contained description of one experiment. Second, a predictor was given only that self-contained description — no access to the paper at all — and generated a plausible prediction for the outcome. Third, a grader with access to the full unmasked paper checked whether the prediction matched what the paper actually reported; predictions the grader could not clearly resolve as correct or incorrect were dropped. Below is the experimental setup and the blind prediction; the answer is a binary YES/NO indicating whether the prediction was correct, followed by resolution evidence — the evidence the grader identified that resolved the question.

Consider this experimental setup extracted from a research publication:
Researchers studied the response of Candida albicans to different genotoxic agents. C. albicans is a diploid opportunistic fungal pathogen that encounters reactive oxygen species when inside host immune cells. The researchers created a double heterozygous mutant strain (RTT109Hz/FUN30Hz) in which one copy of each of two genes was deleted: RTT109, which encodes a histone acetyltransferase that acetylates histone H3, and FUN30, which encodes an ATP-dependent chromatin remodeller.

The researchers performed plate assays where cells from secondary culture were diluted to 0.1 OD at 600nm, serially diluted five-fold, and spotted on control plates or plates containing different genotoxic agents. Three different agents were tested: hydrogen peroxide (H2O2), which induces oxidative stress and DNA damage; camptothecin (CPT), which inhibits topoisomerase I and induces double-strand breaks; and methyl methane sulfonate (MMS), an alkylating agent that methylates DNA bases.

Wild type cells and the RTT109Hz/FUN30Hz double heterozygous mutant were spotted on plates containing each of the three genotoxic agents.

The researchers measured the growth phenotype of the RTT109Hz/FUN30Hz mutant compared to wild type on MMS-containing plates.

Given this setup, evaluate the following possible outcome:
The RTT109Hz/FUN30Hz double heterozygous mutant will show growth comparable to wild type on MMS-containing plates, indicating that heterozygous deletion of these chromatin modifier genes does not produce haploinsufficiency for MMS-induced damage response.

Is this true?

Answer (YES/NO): NO